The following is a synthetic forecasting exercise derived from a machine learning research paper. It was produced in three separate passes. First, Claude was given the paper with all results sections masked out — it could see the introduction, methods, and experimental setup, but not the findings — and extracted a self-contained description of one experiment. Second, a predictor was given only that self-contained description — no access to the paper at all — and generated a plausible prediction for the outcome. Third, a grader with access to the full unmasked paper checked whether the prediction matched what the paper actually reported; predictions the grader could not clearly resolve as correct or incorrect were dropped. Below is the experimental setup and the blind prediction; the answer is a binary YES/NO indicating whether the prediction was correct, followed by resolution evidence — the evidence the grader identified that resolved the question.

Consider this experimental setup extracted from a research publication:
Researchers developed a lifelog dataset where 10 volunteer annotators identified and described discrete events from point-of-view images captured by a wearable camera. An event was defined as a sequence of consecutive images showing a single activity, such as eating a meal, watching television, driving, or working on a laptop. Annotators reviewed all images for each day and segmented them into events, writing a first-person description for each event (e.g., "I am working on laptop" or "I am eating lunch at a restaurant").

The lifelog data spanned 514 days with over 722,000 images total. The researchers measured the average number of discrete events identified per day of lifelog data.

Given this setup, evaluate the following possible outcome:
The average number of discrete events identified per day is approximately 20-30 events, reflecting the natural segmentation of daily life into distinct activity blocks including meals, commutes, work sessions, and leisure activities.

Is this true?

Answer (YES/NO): NO